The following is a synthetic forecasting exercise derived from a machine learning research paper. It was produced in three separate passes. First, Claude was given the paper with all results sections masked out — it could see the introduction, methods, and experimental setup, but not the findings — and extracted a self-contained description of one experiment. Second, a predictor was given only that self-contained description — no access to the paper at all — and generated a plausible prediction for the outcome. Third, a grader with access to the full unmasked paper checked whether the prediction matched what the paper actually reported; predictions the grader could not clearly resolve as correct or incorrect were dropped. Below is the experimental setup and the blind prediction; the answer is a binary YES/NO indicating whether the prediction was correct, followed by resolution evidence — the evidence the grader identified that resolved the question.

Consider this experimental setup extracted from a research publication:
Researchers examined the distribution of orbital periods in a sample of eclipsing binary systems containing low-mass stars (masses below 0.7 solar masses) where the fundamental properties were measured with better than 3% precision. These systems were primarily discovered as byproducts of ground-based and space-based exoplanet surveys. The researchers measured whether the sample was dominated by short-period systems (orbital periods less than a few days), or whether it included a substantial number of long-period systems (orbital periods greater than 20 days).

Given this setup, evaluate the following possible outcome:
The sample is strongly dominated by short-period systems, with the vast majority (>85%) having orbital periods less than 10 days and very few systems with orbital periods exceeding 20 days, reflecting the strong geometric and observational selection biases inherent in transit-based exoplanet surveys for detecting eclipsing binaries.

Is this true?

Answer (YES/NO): NO